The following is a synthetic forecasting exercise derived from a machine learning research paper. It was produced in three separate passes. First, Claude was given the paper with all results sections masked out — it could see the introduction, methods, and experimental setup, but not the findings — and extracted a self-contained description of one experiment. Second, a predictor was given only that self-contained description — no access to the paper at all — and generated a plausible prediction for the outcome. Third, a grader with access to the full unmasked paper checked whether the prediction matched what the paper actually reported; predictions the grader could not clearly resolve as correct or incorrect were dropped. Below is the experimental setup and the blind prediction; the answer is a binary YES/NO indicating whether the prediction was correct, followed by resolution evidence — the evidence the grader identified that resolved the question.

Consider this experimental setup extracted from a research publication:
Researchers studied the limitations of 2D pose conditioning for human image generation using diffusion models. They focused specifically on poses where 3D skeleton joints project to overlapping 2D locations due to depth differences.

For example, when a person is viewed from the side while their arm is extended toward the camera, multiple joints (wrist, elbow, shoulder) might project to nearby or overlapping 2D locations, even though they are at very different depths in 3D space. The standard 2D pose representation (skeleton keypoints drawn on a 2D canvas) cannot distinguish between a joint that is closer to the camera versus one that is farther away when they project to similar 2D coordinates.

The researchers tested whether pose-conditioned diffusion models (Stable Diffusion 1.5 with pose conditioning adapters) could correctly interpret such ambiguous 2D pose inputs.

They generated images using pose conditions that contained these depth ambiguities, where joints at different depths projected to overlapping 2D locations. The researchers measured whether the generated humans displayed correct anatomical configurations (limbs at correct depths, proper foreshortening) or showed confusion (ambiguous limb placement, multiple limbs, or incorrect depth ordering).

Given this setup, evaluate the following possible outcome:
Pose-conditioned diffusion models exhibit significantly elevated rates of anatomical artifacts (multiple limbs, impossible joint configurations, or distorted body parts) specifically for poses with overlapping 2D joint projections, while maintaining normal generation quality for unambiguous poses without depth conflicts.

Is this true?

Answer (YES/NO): YES